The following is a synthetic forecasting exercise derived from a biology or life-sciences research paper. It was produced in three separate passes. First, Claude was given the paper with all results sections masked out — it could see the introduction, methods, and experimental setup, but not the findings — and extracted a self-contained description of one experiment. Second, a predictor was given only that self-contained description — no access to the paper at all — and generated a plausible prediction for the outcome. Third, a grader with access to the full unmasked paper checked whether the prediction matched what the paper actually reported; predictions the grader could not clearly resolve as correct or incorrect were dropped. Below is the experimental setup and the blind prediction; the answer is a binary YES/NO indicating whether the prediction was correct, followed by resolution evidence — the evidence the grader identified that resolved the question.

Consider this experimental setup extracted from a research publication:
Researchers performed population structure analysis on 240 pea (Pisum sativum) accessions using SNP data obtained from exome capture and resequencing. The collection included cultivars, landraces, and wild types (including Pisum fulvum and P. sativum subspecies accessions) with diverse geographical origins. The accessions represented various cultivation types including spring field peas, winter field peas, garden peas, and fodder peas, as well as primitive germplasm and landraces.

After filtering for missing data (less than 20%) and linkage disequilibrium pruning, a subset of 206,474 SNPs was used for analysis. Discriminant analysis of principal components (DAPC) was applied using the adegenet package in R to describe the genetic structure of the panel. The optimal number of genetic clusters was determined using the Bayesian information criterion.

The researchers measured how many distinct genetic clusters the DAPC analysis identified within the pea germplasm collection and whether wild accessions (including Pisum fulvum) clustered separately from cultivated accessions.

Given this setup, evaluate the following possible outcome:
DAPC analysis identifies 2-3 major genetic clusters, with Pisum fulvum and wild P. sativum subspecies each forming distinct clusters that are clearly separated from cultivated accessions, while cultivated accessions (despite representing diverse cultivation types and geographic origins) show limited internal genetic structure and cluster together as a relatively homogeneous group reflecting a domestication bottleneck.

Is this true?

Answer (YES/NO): NO